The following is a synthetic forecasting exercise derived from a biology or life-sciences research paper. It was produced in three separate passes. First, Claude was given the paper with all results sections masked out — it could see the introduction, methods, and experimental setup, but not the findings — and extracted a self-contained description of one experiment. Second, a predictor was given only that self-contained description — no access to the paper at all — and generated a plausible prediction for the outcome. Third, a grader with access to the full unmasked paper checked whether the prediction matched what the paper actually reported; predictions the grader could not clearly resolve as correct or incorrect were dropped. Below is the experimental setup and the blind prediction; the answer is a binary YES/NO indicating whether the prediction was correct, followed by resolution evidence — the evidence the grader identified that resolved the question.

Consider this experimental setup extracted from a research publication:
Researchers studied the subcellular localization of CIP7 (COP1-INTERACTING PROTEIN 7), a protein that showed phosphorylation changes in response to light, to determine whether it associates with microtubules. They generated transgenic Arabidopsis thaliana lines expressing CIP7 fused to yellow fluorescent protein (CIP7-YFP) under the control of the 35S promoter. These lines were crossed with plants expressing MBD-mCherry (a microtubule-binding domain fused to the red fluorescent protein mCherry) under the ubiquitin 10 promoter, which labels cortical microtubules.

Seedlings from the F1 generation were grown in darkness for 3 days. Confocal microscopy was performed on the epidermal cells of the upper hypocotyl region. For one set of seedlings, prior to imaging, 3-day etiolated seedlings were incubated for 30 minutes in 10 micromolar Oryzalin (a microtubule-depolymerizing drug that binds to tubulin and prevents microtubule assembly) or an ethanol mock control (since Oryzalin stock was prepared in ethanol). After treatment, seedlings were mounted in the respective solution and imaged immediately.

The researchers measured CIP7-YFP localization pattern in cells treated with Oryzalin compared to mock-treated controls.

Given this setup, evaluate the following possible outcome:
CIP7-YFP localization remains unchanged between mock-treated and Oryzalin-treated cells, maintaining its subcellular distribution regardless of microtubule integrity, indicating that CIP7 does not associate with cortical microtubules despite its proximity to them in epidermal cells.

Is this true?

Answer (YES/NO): NO